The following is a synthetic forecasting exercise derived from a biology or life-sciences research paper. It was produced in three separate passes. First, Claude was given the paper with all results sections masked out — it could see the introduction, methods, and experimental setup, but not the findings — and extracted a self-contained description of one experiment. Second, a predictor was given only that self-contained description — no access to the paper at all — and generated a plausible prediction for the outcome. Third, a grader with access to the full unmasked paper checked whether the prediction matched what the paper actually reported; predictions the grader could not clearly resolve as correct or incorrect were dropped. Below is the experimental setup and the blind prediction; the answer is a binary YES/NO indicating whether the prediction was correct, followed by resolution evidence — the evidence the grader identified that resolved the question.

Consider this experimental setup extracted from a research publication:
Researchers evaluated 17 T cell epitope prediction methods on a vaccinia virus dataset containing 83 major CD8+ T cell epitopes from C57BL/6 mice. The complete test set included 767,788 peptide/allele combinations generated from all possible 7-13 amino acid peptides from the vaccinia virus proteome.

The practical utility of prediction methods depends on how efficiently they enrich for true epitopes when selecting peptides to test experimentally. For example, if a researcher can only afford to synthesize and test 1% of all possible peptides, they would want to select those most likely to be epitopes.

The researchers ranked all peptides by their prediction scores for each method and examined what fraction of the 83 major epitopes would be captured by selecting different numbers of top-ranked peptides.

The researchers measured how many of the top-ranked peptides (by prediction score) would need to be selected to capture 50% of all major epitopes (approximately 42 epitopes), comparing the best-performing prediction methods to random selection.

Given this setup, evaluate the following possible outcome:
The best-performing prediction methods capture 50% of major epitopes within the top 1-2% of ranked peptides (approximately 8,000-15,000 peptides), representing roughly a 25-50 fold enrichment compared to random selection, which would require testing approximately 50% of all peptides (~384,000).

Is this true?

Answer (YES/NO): NO